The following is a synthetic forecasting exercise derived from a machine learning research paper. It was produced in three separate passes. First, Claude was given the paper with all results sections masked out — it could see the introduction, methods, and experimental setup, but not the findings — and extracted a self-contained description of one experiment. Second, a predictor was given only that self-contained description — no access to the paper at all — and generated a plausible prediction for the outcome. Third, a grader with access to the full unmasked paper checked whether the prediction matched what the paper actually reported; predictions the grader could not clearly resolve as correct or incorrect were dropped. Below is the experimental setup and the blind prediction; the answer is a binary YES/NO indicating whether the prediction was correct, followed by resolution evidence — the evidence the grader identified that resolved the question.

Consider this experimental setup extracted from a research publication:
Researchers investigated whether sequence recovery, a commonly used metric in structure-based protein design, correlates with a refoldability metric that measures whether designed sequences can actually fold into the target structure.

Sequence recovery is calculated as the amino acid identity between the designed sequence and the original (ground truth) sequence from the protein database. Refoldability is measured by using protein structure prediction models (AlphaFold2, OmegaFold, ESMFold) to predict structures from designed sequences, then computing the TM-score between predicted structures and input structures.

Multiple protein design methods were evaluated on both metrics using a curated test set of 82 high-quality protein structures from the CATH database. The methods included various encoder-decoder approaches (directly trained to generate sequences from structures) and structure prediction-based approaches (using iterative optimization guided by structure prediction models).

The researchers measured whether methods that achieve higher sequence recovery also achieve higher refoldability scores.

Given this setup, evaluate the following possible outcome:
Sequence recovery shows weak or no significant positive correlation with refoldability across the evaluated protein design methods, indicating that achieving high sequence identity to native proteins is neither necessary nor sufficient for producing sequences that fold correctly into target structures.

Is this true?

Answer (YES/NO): YES